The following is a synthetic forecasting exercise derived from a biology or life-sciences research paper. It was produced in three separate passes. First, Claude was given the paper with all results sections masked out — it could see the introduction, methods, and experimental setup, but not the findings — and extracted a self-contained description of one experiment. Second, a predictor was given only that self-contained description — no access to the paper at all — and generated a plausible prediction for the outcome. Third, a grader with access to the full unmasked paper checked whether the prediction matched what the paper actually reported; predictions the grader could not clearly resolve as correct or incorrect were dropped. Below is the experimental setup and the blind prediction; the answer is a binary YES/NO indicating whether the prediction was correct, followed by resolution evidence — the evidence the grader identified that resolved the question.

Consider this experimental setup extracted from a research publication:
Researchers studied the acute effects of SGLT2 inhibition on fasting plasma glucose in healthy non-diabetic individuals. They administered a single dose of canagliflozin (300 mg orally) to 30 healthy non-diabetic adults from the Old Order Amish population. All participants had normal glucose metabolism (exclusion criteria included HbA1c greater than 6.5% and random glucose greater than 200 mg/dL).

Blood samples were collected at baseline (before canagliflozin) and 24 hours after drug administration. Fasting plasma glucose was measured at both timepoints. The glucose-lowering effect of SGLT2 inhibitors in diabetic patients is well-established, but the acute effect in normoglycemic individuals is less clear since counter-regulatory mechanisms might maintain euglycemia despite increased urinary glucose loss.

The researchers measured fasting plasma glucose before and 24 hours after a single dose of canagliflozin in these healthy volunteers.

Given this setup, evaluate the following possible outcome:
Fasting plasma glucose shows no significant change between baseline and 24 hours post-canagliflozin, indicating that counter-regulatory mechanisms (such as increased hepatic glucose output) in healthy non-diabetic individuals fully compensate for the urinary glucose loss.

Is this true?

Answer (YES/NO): NO